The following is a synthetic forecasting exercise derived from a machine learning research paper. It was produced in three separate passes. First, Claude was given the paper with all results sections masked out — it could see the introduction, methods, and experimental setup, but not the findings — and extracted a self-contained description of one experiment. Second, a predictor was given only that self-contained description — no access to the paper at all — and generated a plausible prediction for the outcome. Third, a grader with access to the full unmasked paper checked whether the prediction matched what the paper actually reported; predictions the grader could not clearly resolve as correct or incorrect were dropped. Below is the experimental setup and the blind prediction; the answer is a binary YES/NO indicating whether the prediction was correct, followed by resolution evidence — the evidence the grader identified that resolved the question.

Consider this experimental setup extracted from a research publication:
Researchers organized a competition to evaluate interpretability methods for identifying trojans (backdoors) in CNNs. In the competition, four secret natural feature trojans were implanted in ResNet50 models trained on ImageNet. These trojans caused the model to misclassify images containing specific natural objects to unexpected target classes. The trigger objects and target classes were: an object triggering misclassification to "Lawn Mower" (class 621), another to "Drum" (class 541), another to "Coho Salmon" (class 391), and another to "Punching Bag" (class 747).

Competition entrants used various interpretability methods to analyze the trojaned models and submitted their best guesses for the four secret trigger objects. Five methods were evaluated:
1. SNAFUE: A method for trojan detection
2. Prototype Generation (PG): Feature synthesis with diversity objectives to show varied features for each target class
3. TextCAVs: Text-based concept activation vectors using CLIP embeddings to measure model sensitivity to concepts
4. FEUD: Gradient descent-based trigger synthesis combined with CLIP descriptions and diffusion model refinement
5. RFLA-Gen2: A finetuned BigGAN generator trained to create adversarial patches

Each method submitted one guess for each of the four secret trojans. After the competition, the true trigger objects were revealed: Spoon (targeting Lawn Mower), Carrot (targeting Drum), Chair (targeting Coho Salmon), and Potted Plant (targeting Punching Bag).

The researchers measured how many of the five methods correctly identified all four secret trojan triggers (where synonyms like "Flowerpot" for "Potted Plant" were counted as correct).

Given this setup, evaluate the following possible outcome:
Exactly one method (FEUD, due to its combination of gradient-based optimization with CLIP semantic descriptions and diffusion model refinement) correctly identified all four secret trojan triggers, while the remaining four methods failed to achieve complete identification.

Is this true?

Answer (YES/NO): NO